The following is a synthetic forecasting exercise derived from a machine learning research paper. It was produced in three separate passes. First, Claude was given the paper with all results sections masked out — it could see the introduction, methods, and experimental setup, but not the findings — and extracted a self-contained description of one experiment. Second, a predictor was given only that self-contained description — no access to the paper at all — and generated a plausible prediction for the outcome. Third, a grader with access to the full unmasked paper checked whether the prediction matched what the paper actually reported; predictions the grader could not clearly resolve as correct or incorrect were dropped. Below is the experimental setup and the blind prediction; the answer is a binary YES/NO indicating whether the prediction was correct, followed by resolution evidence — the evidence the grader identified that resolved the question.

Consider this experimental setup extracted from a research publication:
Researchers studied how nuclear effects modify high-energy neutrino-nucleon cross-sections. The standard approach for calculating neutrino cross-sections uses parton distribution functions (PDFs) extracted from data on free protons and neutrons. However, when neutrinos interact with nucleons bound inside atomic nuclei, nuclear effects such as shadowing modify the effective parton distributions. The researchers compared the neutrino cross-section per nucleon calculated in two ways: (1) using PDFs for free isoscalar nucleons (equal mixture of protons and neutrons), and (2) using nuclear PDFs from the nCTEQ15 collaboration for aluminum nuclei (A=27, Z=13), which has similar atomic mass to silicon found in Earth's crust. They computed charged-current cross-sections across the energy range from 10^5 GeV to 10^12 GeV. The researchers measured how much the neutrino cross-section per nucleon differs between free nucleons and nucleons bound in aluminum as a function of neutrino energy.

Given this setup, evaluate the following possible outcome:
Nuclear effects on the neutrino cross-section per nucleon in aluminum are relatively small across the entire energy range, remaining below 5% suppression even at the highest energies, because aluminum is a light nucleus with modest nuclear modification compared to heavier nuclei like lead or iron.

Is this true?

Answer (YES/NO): NO